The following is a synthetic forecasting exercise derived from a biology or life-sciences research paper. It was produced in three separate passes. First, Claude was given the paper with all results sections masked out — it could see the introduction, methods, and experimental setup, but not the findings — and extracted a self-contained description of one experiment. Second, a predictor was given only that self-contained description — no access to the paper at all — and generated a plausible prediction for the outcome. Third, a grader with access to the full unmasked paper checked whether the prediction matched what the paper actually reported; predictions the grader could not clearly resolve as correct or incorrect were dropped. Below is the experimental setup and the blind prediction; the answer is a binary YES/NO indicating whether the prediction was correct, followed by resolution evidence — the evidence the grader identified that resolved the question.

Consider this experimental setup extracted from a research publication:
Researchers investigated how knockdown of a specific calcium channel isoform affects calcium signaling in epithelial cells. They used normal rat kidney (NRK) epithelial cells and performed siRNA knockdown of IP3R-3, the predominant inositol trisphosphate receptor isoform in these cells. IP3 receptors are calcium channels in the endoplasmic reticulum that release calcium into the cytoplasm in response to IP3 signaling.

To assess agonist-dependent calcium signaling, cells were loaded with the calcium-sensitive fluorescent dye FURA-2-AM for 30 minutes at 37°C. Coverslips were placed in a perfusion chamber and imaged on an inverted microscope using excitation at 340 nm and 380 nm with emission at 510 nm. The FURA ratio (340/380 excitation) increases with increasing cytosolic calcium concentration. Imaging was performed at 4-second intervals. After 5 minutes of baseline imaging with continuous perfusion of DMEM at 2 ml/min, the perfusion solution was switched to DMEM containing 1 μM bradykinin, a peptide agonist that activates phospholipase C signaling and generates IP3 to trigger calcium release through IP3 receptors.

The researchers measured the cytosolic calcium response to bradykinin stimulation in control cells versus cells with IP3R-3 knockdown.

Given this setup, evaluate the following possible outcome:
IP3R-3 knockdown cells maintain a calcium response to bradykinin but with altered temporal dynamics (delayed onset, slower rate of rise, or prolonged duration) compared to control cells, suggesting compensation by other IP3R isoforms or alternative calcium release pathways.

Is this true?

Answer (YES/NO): NO